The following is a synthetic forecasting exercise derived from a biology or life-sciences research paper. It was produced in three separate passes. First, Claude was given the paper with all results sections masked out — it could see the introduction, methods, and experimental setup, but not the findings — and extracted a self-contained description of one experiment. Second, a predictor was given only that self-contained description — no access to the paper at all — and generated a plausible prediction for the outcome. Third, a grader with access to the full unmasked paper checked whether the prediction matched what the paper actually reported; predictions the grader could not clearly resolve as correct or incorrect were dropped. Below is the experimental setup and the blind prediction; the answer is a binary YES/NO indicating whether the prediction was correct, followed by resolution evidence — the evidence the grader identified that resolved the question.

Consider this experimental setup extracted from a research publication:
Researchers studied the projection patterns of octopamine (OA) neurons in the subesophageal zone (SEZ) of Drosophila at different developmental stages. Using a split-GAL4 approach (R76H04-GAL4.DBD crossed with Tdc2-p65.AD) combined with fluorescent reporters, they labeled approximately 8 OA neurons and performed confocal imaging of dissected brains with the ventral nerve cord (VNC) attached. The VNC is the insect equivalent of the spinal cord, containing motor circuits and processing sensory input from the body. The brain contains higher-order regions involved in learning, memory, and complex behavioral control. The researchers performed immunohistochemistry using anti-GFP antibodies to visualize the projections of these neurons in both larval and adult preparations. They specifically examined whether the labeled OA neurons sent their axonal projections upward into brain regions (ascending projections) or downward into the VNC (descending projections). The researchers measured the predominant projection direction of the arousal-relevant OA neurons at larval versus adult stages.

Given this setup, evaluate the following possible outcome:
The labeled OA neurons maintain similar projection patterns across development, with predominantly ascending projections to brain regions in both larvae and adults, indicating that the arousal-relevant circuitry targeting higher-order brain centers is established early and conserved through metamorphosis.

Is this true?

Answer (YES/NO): NO